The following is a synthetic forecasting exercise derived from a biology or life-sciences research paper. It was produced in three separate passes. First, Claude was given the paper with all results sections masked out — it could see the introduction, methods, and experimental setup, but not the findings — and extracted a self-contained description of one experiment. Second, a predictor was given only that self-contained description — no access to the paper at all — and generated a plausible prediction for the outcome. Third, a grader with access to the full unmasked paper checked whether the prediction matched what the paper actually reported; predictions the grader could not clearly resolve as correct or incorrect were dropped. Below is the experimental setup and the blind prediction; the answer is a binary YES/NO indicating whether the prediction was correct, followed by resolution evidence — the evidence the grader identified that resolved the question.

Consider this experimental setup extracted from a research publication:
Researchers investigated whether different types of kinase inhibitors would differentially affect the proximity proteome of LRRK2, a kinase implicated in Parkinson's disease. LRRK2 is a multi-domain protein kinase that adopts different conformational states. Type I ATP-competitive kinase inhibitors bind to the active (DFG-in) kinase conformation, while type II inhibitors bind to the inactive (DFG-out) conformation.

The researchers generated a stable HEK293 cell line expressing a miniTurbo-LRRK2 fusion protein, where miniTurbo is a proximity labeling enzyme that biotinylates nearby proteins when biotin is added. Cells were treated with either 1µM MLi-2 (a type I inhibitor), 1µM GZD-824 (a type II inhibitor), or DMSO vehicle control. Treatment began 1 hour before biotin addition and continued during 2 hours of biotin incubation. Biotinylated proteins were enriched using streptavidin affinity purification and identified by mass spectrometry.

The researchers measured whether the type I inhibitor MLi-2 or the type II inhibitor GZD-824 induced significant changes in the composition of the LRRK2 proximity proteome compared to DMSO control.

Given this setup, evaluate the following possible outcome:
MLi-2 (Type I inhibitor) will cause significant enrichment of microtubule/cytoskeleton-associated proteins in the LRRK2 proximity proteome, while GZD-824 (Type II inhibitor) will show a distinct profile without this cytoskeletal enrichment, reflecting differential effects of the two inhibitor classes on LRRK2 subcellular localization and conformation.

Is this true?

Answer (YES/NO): NO